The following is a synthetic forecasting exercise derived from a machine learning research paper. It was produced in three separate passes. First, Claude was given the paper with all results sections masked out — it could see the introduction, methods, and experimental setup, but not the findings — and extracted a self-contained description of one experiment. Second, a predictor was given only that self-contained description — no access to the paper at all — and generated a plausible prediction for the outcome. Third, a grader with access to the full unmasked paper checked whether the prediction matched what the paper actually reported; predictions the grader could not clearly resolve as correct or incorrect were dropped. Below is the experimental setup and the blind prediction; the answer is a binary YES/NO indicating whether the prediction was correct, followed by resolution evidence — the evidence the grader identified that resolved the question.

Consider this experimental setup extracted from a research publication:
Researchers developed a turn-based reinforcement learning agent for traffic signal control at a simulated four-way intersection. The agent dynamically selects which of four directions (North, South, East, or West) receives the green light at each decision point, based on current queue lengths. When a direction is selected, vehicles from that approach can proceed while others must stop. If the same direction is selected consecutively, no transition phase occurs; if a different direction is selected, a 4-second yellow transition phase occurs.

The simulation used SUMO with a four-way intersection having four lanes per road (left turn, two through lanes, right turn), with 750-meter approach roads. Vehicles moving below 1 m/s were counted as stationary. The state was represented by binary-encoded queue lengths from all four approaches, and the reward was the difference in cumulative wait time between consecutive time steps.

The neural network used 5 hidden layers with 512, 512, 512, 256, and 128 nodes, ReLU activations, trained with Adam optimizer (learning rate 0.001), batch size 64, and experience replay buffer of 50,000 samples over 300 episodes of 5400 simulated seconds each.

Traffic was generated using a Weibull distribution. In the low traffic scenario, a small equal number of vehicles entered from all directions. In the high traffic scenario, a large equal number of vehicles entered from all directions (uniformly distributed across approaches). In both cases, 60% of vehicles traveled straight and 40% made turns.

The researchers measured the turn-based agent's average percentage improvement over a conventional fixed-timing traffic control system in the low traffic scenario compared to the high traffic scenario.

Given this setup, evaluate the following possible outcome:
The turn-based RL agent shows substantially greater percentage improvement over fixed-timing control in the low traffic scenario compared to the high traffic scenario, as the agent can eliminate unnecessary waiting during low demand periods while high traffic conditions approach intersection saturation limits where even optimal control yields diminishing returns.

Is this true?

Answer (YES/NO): YES